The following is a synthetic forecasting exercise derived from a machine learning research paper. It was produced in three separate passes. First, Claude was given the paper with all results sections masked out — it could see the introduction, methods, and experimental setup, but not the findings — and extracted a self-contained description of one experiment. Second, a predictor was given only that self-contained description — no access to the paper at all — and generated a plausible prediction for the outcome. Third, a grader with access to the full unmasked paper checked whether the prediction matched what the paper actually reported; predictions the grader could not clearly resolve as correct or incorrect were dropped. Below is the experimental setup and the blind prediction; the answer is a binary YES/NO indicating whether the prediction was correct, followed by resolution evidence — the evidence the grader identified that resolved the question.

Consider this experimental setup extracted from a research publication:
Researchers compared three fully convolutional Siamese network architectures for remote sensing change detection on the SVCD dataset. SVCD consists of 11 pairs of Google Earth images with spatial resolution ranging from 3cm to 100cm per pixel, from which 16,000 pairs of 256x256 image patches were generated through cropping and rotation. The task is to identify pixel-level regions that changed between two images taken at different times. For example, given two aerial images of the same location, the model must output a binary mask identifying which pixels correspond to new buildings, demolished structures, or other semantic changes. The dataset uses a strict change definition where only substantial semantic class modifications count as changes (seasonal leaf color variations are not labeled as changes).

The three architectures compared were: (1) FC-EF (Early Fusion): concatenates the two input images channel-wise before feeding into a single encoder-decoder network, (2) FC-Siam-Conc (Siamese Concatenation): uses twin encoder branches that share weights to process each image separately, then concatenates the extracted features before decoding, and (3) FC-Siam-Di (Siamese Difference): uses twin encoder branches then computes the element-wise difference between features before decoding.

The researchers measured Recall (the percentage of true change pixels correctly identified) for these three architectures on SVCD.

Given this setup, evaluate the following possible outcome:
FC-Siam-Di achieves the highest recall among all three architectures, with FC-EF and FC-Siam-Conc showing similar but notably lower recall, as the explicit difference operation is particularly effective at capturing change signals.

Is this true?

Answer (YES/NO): NO